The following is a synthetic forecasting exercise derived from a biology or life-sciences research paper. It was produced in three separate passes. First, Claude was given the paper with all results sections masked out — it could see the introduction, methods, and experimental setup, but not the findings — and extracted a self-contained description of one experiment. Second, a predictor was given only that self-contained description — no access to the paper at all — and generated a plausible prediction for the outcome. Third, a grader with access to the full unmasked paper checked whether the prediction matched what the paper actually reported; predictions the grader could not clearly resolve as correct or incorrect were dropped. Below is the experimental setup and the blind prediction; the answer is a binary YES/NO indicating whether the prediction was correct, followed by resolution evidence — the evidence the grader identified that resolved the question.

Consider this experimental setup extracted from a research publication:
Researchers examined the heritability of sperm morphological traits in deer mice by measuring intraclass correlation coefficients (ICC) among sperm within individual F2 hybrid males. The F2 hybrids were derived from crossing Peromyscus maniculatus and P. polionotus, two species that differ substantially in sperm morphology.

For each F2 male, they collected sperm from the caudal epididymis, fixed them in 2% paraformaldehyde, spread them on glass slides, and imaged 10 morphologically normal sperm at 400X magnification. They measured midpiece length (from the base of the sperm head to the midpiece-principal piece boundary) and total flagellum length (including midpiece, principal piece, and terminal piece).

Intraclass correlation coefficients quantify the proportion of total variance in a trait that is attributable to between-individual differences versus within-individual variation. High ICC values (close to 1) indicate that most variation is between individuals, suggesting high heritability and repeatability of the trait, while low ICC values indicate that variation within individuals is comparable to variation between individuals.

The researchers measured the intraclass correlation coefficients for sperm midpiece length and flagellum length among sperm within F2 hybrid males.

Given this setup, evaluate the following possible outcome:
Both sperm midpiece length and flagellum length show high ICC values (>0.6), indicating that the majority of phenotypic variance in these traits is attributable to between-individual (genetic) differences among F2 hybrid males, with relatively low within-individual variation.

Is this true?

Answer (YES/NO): YES